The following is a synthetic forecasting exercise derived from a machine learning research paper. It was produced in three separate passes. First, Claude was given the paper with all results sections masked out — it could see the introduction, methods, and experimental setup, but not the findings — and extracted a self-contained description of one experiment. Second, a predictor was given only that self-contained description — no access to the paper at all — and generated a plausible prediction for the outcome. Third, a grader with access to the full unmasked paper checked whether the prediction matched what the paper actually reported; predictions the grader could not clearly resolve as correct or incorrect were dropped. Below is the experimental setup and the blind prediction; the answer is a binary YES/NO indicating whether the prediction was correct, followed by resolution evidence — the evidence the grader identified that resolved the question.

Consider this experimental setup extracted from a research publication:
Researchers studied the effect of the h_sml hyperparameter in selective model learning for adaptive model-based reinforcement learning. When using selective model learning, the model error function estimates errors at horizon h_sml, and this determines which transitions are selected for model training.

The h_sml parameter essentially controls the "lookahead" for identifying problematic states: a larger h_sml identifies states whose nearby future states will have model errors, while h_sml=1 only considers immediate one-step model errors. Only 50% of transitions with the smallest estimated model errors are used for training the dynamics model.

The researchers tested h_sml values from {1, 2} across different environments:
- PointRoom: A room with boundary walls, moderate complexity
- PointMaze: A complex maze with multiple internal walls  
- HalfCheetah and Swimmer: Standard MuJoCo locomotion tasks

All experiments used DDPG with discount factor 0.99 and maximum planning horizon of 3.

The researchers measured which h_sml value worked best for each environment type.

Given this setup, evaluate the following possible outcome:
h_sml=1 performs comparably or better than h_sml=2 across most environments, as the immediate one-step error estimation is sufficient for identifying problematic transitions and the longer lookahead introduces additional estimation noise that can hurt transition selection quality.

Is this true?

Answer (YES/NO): YES